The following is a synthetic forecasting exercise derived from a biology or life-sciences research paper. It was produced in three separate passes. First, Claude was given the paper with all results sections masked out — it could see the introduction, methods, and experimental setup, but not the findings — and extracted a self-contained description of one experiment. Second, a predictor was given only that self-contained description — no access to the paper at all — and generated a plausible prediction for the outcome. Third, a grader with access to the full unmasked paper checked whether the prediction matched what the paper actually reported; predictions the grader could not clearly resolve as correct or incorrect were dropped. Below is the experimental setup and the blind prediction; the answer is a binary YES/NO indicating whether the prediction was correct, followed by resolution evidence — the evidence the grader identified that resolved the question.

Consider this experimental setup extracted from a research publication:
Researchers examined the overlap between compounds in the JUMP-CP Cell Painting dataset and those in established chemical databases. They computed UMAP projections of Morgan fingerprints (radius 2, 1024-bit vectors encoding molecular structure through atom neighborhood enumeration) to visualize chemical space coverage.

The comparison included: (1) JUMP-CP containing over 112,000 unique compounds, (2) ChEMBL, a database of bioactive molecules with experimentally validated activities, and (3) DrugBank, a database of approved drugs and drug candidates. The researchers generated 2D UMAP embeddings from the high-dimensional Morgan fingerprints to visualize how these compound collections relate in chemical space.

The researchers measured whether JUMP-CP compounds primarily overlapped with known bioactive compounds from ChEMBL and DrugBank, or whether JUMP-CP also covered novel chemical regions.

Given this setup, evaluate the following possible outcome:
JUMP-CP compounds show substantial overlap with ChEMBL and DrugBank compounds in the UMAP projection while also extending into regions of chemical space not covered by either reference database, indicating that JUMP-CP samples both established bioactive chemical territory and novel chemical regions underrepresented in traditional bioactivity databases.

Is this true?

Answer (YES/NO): YES